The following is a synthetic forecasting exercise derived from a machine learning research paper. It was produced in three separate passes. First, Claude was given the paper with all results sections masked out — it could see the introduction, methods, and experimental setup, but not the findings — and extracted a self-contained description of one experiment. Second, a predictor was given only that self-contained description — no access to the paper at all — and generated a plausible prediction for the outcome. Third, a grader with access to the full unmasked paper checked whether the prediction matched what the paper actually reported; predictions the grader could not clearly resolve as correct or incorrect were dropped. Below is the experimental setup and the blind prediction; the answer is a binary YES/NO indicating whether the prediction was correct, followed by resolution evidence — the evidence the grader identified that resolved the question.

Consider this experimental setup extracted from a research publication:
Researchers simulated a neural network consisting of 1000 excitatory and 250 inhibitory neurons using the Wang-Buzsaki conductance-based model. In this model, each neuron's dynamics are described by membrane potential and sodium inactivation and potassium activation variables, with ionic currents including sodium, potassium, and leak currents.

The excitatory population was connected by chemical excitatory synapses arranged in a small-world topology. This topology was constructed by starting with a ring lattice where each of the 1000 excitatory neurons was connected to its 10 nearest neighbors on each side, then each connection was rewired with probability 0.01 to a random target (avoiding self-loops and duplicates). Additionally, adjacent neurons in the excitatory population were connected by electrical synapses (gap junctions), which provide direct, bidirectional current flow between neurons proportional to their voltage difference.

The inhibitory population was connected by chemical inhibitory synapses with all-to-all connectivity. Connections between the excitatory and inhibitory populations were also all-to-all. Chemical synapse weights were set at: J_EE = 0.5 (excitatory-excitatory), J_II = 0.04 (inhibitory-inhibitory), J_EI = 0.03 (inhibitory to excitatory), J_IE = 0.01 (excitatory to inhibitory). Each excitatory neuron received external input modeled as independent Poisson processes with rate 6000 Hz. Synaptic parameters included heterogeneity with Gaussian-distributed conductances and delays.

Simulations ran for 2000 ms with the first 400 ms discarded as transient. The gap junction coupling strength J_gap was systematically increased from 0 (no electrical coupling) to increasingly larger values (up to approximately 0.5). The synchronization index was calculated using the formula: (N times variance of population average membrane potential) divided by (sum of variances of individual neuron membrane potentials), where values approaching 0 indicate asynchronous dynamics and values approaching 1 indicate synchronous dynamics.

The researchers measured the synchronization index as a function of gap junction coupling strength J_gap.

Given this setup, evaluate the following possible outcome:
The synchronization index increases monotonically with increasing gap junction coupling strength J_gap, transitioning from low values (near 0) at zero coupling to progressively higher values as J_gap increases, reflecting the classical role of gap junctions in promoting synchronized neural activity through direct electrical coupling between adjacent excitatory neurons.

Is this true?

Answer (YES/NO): YES